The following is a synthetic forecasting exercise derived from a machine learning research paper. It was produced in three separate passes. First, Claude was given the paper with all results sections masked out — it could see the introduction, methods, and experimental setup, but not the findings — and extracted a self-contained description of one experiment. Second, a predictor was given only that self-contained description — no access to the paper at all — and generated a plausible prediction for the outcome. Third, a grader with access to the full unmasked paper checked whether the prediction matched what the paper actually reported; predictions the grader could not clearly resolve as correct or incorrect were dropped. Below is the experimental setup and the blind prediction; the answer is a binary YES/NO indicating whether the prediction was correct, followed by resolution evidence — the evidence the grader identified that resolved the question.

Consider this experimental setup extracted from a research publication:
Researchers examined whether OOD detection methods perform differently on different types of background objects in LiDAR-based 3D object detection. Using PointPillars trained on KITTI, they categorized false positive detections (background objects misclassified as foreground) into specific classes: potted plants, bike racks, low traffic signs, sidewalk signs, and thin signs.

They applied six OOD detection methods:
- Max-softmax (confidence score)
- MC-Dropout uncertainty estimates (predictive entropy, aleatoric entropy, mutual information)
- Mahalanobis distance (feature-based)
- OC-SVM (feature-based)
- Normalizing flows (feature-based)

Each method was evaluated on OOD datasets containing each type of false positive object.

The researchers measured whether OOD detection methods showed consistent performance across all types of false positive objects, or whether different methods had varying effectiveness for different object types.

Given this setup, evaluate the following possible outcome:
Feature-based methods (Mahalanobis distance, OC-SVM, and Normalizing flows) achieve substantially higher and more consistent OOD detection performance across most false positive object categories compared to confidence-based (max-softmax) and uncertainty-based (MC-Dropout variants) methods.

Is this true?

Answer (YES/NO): NO